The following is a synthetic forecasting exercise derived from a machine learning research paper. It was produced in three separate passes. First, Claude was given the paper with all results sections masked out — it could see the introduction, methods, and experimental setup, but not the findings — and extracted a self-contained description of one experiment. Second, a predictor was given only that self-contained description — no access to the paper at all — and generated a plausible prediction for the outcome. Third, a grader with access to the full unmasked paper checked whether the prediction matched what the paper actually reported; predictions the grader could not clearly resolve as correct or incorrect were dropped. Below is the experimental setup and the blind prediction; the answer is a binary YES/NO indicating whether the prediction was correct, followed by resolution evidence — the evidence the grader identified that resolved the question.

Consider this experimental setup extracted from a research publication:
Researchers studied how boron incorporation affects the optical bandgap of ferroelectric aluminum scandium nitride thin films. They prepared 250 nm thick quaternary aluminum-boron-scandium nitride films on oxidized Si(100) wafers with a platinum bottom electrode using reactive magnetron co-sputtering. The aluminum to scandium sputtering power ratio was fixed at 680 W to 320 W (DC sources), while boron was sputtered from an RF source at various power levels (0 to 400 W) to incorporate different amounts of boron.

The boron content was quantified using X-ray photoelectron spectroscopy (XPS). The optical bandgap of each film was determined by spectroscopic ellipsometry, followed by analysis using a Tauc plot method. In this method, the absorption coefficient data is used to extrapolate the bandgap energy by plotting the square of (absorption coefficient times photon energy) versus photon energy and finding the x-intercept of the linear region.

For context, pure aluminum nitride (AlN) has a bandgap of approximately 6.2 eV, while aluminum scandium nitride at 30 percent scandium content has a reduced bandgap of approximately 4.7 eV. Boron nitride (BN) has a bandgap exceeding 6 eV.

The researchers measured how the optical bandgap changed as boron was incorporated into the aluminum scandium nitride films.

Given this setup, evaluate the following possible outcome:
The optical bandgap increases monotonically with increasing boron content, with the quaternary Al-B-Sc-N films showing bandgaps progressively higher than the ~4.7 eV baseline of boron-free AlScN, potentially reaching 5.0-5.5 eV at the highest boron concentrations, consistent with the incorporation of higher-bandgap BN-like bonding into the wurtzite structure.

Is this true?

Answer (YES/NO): NO